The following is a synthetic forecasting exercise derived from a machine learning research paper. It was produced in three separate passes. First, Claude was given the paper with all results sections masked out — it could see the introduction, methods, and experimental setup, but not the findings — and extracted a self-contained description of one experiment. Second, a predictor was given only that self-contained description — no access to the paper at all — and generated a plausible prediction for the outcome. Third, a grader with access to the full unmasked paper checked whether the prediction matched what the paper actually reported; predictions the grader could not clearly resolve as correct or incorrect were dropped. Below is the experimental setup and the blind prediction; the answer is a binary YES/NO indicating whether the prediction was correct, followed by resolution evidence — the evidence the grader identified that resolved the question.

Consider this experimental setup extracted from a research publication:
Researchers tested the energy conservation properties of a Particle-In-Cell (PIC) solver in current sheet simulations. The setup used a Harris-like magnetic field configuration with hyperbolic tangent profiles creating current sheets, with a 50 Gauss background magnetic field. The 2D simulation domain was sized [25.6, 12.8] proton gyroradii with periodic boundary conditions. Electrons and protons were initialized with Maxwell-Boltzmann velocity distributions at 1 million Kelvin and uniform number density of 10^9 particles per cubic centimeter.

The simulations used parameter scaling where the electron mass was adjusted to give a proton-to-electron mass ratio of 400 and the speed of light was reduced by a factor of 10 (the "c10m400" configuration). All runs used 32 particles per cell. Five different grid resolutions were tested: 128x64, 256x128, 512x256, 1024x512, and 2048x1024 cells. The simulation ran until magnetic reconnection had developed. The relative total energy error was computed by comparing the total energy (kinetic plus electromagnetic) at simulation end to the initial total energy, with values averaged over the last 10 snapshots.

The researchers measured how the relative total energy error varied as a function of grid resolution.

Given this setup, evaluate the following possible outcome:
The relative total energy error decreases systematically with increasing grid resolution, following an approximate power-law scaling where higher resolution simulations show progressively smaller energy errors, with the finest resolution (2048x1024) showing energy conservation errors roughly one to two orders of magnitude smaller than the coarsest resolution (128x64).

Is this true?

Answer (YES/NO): YES